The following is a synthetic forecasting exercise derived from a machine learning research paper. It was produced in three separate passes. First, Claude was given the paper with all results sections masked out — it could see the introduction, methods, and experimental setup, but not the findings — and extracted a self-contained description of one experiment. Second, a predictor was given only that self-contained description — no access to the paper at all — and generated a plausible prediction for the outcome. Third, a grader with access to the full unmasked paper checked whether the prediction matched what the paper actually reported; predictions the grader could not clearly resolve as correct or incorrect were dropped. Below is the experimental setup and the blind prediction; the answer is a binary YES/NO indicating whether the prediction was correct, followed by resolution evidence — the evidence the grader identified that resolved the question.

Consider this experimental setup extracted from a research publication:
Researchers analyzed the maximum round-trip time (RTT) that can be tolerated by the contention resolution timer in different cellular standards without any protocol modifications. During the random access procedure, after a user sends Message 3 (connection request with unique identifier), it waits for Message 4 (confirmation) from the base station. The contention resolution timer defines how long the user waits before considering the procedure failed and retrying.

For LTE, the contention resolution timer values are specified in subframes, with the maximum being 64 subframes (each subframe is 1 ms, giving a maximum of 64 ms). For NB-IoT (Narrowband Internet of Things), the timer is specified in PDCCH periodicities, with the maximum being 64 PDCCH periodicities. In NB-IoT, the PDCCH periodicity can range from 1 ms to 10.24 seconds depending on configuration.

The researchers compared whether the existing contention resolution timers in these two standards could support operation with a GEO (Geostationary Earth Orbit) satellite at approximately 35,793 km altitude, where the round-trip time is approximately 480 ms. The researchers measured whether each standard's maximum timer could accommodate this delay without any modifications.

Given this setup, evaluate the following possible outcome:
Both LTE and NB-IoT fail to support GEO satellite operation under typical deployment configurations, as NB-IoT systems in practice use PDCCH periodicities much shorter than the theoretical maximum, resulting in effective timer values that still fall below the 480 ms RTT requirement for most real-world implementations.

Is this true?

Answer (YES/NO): NO